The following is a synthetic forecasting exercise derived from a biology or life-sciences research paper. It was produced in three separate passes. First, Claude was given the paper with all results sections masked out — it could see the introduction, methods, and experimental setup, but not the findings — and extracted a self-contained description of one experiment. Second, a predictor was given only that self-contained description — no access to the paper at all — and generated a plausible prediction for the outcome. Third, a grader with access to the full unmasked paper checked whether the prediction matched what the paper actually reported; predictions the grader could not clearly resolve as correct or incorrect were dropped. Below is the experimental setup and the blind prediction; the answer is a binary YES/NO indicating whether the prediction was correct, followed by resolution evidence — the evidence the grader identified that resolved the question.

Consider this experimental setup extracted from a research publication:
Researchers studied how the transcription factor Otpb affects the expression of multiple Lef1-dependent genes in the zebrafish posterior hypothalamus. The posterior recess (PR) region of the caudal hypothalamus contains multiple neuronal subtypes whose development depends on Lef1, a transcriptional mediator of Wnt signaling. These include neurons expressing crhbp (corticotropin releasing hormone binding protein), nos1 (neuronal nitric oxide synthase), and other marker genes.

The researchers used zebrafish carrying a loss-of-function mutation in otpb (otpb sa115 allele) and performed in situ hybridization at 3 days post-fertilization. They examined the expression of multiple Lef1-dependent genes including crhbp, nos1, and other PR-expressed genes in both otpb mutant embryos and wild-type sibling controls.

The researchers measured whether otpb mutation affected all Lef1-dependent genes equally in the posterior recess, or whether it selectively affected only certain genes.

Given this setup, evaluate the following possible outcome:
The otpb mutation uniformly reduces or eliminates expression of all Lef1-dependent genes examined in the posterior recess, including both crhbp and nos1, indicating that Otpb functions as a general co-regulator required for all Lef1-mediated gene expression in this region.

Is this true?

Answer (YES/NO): NO